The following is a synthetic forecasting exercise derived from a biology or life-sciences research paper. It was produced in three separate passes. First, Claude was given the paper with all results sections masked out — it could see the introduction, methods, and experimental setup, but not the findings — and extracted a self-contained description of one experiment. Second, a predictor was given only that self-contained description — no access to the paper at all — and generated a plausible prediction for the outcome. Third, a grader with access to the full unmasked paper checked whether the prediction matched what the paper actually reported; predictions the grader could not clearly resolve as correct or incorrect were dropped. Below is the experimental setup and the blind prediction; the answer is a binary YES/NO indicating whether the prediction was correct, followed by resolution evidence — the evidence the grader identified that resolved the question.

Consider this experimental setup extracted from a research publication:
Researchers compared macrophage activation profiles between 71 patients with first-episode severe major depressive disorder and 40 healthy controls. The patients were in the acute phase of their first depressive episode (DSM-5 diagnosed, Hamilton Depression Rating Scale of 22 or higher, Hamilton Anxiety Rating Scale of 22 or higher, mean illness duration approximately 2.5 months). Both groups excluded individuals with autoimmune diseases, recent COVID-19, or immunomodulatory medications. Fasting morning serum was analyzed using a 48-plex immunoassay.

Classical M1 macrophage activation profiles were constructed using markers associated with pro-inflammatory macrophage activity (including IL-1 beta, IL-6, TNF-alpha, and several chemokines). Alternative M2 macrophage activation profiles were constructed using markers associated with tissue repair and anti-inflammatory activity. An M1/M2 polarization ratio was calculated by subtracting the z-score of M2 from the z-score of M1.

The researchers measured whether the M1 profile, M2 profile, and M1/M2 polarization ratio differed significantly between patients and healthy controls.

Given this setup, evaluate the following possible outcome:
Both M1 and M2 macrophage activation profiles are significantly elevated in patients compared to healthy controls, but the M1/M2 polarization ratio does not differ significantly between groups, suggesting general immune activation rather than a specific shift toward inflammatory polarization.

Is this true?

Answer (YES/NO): YES